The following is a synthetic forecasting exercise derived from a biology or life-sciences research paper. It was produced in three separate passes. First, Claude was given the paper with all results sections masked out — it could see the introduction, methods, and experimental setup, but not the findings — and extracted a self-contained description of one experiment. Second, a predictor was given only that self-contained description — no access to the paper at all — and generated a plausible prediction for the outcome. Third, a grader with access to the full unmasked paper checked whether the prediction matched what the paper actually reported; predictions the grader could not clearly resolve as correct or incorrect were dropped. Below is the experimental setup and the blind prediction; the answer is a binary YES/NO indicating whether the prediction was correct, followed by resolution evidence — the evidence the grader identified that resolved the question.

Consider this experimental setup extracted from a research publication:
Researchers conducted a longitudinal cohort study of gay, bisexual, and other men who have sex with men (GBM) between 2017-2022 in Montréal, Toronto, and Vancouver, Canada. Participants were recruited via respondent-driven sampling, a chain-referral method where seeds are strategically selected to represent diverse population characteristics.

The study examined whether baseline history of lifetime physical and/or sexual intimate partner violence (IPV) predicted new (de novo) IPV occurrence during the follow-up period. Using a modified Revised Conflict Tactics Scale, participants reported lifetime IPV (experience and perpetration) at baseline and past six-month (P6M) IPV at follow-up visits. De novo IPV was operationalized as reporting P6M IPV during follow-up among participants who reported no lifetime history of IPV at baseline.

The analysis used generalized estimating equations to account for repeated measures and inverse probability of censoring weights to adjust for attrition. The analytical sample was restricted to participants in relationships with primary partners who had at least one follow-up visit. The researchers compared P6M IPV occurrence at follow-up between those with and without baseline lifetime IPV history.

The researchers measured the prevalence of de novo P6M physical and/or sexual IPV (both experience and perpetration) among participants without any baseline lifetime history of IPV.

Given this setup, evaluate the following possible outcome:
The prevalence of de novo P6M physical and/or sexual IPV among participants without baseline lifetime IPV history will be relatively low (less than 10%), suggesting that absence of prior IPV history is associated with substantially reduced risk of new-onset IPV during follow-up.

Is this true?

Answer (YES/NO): YES